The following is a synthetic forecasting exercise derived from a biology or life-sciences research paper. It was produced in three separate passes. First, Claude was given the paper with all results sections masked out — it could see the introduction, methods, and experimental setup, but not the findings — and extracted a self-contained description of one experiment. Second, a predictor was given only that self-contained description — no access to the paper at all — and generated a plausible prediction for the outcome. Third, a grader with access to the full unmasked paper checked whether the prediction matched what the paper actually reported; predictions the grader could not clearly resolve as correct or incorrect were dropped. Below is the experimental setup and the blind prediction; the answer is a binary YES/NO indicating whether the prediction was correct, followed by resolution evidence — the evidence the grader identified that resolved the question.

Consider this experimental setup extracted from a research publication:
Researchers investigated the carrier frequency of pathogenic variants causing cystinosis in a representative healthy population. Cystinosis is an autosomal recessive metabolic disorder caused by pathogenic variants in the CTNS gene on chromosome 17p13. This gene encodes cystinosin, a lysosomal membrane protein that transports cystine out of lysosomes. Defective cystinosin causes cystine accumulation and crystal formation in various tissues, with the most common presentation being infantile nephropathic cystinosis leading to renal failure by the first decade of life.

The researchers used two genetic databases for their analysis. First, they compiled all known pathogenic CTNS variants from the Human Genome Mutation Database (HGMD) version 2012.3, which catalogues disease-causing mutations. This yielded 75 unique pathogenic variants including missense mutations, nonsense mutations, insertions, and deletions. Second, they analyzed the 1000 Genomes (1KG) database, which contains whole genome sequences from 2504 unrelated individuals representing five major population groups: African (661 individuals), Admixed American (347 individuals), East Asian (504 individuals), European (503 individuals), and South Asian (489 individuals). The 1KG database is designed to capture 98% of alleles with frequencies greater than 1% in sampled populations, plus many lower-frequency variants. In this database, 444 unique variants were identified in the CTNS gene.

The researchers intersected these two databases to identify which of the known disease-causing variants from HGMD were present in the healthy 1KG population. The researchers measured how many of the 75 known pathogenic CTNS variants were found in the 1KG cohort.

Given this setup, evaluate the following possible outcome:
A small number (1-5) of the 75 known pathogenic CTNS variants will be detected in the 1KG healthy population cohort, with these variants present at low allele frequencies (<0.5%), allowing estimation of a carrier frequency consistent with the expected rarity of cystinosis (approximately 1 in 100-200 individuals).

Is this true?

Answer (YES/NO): NO